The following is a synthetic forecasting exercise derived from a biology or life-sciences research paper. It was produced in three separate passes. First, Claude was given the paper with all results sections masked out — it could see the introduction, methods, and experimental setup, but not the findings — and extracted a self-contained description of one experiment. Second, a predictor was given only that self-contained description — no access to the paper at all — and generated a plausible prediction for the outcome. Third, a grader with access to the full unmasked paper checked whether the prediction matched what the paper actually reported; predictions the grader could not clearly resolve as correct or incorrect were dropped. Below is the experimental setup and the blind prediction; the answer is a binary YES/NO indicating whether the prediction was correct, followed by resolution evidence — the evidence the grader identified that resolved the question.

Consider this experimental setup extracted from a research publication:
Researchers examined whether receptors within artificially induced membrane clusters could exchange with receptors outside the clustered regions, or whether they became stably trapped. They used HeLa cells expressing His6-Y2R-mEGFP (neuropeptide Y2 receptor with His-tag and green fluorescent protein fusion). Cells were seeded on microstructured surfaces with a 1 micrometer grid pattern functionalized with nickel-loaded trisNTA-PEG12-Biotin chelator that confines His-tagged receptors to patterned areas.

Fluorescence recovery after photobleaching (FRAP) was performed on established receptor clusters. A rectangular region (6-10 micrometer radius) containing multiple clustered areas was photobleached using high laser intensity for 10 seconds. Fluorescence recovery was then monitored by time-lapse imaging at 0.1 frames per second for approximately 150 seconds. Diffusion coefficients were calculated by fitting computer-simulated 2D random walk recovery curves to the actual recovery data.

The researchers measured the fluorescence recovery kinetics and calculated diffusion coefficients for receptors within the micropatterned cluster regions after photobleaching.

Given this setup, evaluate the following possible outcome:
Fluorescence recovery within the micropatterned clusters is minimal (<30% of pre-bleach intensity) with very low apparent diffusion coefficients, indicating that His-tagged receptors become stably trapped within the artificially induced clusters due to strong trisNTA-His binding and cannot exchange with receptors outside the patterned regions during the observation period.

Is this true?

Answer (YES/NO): NO